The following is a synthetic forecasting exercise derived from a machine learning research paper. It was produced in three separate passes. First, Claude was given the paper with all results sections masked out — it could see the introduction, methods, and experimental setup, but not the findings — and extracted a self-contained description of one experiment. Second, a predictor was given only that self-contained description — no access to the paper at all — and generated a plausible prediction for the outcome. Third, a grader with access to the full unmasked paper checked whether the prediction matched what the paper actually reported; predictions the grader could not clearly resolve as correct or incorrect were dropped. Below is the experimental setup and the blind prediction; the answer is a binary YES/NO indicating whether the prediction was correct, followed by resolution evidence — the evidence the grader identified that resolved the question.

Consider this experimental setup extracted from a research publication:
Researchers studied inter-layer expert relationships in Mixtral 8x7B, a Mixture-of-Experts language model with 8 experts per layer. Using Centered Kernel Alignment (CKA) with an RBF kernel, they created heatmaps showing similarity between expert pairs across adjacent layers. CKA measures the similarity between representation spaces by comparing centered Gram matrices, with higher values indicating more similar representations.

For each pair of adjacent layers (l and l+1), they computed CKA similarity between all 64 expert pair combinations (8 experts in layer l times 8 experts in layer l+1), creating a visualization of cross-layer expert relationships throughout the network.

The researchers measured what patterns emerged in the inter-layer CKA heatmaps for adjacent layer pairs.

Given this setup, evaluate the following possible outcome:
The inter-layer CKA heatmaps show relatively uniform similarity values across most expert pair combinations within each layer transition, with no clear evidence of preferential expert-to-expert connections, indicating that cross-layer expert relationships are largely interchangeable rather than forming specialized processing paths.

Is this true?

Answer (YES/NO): NO